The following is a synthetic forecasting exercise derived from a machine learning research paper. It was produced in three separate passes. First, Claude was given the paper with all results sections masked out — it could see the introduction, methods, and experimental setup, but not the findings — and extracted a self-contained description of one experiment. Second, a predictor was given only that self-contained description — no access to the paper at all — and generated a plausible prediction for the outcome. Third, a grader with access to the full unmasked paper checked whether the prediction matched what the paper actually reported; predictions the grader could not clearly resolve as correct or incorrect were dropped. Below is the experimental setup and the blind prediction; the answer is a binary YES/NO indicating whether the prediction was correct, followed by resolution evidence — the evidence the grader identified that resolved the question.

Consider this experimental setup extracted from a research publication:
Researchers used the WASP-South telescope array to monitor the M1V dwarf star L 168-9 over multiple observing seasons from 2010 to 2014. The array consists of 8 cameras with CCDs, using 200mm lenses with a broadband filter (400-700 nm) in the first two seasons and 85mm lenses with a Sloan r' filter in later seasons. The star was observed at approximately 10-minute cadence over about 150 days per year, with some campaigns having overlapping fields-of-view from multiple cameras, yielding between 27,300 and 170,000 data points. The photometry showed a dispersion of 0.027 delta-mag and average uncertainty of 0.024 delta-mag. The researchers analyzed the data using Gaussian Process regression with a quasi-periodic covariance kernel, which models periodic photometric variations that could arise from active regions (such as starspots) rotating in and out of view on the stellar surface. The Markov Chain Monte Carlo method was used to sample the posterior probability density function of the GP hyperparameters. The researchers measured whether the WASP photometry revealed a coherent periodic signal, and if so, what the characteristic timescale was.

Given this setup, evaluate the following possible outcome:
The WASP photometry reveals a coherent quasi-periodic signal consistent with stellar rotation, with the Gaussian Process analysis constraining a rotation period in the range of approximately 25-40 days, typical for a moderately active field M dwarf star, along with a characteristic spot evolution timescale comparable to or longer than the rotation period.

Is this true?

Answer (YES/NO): YES